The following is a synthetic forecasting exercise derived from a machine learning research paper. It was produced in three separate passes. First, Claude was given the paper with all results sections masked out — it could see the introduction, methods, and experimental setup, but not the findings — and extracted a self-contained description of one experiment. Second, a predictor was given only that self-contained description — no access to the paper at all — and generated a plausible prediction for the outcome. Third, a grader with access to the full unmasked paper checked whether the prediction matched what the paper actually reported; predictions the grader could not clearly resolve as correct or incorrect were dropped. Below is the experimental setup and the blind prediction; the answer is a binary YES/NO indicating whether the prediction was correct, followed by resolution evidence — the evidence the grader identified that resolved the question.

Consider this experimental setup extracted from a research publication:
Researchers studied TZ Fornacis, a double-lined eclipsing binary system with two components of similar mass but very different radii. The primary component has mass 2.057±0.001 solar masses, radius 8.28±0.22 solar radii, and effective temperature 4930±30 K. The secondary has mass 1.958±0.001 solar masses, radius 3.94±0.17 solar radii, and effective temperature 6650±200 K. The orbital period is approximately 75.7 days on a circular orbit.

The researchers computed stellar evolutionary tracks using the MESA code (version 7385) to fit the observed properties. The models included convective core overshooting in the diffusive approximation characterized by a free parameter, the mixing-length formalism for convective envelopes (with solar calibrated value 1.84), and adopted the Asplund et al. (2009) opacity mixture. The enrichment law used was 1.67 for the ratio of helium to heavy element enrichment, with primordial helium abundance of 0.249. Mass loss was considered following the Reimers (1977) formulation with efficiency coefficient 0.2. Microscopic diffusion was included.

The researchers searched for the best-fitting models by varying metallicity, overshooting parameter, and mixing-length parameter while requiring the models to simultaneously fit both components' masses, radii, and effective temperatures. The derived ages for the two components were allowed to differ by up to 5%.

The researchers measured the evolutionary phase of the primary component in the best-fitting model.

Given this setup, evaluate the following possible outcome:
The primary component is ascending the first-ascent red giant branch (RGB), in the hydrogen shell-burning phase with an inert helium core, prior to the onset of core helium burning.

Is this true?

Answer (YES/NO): NO